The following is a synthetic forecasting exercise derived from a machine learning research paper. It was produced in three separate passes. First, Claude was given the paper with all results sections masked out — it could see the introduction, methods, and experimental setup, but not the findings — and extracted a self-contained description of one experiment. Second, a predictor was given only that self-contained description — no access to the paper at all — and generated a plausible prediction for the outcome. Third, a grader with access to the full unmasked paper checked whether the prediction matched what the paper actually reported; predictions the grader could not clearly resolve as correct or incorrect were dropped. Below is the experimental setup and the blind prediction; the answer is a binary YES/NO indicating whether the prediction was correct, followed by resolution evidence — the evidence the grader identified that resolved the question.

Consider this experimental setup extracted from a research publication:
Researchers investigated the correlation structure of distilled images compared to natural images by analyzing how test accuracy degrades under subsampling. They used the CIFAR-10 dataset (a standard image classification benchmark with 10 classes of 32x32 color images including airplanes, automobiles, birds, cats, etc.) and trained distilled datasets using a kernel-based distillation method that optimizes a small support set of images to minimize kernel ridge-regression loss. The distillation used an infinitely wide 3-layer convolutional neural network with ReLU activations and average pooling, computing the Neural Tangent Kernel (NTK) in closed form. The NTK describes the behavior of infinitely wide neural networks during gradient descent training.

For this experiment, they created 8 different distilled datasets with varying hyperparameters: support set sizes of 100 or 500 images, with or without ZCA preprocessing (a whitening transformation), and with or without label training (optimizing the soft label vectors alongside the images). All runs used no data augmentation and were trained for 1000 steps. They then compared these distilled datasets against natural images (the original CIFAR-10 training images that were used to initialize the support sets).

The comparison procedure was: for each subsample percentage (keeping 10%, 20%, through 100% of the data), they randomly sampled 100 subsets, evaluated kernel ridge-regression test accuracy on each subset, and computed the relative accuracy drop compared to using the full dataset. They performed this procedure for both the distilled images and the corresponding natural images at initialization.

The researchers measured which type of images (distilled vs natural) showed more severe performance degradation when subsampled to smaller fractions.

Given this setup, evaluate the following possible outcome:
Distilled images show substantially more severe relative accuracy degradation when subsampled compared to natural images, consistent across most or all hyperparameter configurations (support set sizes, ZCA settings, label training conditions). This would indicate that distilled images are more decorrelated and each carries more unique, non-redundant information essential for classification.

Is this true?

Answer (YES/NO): NO